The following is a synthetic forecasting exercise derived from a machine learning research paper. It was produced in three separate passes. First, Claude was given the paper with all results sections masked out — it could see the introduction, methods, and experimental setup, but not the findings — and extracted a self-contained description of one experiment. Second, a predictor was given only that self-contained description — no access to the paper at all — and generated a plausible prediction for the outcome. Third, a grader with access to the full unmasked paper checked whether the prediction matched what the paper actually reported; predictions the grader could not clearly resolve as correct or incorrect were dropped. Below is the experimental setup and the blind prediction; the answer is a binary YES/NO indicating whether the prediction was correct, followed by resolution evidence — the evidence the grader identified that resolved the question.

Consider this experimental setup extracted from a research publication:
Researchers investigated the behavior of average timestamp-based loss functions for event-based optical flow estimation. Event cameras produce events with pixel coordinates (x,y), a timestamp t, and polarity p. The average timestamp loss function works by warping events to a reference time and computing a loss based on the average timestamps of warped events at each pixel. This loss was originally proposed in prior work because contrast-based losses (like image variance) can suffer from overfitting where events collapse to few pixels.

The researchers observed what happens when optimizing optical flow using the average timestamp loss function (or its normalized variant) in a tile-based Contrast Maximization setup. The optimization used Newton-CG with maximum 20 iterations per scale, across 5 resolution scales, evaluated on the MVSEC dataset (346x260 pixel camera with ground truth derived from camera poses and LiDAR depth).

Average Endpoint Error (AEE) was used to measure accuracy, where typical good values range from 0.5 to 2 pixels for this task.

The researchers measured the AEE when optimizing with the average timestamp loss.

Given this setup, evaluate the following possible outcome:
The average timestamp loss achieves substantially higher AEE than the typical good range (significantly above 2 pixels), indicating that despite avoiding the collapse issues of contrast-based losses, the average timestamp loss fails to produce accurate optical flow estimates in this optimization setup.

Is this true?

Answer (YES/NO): YES